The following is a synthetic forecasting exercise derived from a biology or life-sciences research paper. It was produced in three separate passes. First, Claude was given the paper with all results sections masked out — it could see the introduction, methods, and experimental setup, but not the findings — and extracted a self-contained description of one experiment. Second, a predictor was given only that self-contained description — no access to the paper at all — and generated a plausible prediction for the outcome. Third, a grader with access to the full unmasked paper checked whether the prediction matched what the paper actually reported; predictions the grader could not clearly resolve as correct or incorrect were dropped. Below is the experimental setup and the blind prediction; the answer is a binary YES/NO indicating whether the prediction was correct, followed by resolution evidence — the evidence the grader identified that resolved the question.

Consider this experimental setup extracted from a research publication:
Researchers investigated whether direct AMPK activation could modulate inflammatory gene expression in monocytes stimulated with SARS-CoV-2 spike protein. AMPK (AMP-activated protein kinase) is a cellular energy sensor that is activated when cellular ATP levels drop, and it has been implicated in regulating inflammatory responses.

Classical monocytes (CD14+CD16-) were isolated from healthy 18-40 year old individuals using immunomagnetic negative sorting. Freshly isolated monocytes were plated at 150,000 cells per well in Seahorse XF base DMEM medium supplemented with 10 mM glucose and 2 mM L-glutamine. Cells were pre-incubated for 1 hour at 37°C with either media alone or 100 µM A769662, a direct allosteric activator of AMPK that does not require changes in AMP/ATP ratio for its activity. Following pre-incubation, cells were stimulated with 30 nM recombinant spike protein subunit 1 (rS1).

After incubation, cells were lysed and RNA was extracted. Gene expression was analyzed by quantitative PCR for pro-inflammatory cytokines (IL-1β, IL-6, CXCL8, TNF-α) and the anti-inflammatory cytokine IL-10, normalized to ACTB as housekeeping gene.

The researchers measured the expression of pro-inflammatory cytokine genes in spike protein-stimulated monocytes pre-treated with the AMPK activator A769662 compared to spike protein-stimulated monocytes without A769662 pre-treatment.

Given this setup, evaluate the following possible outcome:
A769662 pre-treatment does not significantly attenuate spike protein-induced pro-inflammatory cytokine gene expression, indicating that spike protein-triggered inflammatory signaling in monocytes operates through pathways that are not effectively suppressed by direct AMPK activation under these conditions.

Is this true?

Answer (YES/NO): YES